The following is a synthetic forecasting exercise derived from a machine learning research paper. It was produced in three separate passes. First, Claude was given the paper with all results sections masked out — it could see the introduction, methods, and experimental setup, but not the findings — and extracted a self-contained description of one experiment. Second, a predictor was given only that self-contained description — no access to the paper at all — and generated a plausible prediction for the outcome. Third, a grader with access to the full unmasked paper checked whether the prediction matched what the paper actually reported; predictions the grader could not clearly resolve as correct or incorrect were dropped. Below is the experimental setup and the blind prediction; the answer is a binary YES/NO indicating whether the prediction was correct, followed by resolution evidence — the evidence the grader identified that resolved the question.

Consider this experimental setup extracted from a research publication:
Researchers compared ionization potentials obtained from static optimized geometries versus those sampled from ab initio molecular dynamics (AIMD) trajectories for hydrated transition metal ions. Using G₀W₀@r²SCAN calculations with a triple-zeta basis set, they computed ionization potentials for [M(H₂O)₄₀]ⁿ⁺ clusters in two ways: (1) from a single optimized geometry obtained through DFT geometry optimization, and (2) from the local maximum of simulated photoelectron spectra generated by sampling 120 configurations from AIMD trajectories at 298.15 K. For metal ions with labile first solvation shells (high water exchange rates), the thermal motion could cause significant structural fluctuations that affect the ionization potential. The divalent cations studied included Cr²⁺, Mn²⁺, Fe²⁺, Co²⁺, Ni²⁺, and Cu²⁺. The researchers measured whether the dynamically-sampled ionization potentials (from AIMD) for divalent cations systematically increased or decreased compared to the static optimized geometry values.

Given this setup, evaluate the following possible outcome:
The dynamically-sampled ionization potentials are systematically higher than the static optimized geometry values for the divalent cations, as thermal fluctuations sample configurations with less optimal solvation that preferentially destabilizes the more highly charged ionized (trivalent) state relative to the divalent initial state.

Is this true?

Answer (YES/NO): NO